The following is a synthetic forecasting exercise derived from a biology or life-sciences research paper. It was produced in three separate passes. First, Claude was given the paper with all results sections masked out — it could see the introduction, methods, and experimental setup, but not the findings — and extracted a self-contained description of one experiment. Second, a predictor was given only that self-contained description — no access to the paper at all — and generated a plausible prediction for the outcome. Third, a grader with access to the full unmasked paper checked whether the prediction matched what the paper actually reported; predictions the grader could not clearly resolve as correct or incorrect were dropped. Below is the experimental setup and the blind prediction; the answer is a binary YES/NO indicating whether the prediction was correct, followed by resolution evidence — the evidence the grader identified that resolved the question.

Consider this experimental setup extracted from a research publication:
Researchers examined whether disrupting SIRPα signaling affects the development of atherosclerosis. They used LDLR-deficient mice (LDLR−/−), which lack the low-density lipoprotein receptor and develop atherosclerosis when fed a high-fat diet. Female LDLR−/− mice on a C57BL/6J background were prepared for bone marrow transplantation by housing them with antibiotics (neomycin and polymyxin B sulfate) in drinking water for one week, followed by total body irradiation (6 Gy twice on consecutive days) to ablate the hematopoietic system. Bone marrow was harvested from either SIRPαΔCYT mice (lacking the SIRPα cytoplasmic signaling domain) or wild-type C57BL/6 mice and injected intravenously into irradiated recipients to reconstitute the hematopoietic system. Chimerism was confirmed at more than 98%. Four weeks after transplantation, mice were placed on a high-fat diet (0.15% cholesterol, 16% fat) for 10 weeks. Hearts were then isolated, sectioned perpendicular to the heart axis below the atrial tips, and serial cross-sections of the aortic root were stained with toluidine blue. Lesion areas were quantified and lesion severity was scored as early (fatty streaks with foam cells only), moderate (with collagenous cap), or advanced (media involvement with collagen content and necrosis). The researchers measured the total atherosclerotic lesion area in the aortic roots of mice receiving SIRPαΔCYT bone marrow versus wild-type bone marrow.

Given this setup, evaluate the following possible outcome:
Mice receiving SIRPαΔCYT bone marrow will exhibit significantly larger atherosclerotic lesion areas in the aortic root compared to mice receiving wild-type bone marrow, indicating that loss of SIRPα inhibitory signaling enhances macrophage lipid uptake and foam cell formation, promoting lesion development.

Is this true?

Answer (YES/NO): NO